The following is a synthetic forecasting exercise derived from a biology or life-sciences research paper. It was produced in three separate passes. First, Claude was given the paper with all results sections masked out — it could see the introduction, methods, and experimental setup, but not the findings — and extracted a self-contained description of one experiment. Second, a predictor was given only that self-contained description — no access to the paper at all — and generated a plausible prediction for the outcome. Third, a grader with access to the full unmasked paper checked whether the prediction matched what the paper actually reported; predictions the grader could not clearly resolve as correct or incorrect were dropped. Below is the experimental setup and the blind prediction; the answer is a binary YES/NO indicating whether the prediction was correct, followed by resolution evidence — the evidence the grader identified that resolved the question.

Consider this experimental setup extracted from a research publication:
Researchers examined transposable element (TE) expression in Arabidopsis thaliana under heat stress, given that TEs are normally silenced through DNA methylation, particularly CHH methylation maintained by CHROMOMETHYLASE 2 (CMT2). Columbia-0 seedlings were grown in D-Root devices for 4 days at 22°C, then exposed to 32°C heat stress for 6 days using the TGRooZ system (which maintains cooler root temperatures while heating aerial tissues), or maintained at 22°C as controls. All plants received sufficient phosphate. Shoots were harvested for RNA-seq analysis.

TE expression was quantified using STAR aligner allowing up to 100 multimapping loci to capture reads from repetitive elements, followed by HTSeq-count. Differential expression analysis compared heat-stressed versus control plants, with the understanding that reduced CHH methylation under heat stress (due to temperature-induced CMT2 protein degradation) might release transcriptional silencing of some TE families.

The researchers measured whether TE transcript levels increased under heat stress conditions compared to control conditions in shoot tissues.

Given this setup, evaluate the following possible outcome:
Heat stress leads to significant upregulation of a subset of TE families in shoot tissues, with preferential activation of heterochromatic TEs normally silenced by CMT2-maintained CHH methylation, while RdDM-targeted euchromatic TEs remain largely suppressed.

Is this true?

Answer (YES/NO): NO